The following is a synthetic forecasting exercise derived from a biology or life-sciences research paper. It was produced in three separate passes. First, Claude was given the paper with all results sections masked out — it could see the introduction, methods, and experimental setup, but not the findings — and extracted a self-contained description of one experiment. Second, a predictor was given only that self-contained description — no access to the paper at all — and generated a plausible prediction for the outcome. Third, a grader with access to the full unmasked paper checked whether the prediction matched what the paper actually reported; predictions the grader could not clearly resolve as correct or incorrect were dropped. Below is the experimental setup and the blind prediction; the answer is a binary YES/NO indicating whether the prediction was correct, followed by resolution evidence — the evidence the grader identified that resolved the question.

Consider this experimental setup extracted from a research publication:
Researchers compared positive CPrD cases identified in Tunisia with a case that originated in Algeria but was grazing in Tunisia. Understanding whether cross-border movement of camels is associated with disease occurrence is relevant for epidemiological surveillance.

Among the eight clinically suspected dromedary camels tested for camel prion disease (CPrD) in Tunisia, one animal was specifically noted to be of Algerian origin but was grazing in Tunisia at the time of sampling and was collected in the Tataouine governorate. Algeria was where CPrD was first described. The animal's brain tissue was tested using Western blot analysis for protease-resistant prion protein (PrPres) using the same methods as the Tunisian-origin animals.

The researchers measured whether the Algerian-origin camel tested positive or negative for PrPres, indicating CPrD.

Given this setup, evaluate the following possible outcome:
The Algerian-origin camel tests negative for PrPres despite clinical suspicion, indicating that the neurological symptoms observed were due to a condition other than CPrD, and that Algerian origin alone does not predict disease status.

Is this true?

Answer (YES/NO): NO